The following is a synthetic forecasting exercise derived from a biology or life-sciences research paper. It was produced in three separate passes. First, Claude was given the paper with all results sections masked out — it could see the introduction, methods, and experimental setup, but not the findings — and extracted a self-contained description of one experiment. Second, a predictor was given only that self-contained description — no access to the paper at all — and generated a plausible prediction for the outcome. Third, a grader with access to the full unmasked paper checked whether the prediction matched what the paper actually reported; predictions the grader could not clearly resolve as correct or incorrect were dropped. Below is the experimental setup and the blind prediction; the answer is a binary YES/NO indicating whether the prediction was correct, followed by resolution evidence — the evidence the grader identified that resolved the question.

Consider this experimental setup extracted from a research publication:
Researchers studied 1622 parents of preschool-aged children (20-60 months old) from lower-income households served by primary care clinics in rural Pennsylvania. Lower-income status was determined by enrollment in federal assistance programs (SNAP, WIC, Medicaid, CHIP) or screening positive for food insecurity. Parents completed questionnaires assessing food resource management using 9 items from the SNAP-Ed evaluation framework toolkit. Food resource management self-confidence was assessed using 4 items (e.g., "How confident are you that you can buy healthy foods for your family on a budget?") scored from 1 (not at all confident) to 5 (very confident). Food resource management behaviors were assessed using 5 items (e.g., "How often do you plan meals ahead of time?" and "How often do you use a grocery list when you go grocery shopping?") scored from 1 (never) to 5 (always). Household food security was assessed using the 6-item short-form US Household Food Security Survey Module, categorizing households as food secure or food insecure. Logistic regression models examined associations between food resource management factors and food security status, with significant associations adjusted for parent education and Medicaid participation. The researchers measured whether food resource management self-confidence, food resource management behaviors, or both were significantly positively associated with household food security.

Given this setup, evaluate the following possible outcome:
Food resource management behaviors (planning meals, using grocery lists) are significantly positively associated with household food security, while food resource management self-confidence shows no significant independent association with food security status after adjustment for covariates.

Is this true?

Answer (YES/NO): NO